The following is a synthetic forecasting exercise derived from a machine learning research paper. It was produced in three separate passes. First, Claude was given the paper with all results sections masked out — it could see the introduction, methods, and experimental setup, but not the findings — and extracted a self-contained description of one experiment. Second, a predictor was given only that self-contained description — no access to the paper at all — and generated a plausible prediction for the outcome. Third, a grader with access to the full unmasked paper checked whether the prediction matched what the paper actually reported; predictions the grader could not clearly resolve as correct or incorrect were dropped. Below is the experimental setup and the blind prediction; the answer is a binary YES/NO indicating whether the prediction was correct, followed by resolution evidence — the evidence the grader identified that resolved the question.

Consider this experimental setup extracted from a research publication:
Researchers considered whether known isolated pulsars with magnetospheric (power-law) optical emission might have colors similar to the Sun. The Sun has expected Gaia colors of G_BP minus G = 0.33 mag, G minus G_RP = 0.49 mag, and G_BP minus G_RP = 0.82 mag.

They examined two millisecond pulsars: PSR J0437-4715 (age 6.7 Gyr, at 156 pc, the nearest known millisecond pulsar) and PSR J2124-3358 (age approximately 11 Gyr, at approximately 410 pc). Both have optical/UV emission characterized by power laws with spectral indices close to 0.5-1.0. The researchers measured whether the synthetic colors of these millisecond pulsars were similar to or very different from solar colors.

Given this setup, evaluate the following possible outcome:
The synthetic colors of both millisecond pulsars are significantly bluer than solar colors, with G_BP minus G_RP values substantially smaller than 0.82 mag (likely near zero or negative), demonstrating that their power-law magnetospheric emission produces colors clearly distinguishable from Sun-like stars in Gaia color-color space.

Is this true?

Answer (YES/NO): NO